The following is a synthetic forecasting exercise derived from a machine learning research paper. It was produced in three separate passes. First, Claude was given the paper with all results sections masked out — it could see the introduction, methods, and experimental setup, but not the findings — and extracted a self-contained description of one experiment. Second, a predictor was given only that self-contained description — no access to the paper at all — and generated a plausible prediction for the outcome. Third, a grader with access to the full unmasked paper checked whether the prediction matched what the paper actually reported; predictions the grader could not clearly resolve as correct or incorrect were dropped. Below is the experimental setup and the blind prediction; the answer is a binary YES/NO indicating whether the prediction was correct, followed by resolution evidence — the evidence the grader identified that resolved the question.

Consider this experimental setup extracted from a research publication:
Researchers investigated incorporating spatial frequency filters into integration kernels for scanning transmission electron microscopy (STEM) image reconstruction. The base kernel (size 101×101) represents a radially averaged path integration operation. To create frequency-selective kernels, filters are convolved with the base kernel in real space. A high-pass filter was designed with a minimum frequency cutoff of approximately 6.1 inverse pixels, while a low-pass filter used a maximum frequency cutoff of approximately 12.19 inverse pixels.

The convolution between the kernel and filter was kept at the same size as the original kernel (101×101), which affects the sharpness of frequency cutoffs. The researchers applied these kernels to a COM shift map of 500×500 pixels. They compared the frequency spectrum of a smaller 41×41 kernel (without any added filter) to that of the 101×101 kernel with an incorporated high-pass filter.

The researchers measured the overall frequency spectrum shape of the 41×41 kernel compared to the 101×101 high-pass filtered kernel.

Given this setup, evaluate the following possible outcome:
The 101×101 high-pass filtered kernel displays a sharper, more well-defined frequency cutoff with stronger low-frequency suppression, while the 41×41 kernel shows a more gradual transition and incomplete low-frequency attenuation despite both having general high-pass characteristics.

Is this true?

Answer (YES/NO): NO